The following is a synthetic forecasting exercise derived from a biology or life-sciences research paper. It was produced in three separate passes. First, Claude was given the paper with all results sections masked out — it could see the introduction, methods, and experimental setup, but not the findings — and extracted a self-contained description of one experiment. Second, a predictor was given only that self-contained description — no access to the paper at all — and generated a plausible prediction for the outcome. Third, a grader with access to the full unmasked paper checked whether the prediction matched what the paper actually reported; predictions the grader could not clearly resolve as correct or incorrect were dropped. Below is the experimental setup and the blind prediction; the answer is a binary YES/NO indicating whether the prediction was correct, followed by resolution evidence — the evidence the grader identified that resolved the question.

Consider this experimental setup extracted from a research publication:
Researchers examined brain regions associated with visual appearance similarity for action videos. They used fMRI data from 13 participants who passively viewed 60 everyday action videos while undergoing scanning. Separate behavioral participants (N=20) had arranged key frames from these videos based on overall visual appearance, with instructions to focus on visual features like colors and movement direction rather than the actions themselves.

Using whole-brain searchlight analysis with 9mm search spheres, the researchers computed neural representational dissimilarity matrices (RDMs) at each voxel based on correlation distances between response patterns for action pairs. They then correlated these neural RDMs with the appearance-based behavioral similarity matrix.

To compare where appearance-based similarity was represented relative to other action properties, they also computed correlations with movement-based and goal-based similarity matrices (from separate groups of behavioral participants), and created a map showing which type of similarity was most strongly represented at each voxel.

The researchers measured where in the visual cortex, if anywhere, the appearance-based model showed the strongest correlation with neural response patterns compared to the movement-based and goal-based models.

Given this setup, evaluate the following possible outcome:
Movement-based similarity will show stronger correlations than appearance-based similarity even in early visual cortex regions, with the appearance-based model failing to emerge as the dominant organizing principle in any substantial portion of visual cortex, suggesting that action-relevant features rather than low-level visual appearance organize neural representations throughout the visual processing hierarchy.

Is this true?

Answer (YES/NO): NO